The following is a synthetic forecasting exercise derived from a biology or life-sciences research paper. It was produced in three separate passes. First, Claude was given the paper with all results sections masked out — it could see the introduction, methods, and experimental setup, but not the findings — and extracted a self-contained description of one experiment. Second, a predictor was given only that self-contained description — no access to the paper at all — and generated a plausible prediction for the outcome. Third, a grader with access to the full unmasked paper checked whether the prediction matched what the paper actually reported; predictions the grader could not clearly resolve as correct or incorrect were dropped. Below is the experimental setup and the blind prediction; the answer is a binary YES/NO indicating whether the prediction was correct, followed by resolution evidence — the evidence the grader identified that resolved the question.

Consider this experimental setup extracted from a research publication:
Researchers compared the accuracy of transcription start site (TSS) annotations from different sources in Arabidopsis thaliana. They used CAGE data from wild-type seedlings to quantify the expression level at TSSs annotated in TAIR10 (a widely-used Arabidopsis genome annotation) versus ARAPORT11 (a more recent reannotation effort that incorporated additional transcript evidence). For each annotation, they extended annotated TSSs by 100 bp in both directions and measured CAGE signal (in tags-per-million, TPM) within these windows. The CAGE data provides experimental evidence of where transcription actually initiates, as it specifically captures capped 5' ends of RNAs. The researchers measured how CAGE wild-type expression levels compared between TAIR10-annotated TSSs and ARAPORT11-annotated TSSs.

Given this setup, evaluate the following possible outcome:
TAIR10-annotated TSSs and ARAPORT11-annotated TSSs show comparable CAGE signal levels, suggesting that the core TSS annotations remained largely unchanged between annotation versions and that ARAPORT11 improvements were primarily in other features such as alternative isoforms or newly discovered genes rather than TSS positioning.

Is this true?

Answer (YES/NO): NO